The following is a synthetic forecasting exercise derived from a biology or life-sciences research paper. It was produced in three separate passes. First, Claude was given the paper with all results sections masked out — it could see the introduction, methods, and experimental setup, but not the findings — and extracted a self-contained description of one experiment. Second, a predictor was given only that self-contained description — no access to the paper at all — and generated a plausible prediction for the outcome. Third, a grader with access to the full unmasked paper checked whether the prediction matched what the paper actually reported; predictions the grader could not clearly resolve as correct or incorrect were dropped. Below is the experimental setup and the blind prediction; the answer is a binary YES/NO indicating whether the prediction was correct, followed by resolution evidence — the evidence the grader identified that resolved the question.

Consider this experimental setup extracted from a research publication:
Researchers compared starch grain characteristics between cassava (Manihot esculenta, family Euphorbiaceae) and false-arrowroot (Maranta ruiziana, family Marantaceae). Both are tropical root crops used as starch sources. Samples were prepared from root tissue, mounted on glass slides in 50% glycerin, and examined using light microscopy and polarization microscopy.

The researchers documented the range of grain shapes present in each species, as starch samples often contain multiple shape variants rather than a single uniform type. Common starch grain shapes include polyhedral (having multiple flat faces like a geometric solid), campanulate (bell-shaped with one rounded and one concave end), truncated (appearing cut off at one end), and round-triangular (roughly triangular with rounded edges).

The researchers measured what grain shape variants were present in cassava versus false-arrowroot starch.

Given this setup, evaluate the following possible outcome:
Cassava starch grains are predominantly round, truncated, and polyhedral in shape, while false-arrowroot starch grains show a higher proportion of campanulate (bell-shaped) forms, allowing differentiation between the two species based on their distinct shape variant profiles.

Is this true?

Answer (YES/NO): NO